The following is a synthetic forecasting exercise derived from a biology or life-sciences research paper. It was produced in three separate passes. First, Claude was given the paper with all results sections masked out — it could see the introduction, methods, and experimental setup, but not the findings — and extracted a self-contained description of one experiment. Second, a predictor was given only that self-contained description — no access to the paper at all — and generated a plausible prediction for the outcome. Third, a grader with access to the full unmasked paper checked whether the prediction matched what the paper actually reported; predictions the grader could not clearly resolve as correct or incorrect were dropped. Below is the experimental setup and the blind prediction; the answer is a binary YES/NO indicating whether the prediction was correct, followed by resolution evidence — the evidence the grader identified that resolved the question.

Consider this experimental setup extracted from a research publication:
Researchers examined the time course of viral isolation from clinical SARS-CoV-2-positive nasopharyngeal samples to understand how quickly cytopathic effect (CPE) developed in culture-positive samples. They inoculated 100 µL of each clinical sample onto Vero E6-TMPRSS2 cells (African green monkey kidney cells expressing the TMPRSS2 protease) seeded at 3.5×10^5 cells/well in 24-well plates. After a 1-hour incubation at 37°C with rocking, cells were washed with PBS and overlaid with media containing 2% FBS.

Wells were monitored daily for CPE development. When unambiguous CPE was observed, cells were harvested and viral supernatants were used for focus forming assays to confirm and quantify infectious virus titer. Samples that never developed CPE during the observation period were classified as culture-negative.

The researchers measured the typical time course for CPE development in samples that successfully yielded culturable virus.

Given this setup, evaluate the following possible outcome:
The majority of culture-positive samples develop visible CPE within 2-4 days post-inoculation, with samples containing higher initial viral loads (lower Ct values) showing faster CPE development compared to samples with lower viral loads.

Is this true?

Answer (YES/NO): NO